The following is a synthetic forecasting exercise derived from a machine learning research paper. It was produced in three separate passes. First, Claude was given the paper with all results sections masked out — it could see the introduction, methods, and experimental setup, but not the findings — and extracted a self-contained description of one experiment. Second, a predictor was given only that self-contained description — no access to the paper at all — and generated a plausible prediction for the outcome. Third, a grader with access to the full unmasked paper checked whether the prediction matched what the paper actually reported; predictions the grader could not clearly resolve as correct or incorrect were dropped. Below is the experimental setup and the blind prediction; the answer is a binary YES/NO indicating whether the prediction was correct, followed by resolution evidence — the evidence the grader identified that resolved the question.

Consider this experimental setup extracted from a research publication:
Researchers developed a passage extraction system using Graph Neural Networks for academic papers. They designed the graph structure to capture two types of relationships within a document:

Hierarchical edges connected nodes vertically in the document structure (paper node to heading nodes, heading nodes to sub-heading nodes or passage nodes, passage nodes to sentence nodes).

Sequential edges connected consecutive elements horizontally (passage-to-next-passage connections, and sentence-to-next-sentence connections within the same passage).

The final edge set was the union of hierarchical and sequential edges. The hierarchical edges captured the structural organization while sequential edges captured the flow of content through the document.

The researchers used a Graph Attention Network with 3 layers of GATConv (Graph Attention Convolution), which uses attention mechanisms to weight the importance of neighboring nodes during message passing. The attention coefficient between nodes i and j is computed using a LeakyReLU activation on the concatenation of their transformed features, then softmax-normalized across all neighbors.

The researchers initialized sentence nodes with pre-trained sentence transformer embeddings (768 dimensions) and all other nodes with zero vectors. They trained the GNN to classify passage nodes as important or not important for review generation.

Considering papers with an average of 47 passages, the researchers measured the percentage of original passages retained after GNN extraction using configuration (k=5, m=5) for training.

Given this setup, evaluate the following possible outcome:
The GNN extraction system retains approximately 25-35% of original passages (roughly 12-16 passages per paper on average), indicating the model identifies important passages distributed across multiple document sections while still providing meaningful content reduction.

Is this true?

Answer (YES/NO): NO